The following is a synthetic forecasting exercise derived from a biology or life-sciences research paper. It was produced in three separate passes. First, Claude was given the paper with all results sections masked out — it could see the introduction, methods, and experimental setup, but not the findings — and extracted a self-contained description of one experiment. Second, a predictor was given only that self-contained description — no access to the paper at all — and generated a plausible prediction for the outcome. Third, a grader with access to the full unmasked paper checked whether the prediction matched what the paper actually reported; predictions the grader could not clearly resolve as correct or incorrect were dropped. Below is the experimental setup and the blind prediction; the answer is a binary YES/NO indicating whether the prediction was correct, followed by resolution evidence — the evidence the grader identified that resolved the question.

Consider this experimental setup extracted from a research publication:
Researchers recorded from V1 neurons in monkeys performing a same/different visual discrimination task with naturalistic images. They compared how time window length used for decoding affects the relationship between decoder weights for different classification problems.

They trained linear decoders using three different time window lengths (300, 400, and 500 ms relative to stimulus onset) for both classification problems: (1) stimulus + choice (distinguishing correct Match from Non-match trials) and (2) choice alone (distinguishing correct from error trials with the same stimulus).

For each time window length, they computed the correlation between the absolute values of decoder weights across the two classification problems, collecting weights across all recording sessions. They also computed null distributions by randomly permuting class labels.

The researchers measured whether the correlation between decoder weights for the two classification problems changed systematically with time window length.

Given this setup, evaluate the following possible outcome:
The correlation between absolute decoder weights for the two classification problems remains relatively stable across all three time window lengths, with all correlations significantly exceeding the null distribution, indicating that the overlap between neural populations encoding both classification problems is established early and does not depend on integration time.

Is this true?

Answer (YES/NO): YES